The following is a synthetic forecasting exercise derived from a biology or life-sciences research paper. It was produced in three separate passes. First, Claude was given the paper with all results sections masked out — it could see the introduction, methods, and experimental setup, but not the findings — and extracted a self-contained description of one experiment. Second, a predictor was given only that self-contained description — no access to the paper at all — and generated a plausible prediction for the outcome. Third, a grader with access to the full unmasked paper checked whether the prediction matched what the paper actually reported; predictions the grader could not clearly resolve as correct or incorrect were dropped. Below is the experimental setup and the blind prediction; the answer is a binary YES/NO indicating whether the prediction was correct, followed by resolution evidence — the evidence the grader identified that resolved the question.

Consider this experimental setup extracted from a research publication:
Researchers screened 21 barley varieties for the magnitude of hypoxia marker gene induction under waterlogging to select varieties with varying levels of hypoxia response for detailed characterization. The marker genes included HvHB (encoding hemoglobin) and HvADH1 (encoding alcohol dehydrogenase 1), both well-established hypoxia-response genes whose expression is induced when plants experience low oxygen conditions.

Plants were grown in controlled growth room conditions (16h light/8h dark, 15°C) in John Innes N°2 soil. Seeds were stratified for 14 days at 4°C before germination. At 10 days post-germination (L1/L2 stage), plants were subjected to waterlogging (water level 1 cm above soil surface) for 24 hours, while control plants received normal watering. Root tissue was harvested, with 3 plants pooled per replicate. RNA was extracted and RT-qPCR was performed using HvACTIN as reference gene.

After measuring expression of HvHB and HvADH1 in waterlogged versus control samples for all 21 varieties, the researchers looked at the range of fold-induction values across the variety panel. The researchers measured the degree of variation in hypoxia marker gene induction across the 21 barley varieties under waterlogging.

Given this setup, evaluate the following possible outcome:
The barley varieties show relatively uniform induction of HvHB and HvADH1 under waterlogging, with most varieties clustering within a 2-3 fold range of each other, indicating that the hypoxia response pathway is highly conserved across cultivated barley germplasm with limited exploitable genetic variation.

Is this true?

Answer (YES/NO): NO